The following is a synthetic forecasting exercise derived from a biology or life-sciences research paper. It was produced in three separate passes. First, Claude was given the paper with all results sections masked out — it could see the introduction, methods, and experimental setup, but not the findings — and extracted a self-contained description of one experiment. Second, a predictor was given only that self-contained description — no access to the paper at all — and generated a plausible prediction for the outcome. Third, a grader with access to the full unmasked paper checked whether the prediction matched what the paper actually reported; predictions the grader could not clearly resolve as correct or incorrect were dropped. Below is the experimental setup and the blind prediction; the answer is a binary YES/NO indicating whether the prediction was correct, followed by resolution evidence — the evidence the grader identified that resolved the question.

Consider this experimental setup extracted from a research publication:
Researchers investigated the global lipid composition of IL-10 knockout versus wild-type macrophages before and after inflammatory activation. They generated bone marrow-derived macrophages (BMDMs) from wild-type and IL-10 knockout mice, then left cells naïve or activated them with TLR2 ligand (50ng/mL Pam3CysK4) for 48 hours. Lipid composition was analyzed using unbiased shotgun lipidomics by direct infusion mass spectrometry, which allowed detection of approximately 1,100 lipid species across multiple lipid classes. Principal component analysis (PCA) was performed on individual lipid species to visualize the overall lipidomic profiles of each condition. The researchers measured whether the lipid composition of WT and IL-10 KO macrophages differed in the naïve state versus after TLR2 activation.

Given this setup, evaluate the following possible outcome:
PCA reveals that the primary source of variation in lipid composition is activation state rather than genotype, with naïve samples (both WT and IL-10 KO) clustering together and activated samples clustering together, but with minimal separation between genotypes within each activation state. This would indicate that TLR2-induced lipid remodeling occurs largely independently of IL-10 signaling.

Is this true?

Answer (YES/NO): NO